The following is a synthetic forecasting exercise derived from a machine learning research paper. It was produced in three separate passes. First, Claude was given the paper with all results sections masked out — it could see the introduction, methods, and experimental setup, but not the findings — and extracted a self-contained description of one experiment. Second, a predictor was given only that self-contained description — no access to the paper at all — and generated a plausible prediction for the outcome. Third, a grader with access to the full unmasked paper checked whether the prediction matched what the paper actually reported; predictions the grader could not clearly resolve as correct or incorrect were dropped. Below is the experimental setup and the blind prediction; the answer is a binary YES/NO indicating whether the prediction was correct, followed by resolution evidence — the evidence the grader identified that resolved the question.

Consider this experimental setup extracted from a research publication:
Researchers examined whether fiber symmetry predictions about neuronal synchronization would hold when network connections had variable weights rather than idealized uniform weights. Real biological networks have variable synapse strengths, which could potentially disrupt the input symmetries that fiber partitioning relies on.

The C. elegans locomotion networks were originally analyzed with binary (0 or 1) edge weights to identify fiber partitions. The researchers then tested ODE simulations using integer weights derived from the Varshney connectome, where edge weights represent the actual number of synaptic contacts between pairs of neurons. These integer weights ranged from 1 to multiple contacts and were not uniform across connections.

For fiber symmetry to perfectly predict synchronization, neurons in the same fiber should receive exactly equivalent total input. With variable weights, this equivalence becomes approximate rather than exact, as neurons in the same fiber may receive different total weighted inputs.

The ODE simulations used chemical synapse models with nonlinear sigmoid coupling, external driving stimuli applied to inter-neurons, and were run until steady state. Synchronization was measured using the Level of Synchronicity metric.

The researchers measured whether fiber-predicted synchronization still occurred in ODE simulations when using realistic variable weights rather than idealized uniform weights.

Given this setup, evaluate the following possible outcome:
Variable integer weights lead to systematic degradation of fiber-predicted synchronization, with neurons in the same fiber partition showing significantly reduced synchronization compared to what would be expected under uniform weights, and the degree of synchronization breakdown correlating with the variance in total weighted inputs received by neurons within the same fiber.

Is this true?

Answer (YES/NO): NO